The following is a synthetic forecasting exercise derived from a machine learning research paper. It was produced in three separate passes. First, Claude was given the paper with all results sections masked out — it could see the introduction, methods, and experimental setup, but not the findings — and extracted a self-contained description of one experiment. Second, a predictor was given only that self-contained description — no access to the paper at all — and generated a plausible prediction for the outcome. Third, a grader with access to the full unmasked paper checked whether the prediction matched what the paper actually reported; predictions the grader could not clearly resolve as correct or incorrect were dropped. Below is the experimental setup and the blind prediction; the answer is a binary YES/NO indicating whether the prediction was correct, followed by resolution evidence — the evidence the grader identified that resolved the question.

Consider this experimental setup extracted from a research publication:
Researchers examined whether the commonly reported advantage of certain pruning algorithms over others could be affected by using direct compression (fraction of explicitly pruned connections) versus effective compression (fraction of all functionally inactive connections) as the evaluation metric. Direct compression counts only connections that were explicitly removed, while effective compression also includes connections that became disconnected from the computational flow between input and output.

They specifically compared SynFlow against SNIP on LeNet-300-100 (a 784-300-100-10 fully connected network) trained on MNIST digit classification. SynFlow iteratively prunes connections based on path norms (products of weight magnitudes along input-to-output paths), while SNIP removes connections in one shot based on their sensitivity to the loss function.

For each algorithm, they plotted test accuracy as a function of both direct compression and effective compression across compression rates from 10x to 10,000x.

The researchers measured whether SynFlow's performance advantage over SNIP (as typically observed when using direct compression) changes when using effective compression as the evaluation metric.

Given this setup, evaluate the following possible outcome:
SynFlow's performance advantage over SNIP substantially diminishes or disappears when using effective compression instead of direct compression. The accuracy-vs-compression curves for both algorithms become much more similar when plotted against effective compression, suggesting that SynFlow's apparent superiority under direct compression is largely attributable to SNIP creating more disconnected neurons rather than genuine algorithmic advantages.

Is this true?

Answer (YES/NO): YES